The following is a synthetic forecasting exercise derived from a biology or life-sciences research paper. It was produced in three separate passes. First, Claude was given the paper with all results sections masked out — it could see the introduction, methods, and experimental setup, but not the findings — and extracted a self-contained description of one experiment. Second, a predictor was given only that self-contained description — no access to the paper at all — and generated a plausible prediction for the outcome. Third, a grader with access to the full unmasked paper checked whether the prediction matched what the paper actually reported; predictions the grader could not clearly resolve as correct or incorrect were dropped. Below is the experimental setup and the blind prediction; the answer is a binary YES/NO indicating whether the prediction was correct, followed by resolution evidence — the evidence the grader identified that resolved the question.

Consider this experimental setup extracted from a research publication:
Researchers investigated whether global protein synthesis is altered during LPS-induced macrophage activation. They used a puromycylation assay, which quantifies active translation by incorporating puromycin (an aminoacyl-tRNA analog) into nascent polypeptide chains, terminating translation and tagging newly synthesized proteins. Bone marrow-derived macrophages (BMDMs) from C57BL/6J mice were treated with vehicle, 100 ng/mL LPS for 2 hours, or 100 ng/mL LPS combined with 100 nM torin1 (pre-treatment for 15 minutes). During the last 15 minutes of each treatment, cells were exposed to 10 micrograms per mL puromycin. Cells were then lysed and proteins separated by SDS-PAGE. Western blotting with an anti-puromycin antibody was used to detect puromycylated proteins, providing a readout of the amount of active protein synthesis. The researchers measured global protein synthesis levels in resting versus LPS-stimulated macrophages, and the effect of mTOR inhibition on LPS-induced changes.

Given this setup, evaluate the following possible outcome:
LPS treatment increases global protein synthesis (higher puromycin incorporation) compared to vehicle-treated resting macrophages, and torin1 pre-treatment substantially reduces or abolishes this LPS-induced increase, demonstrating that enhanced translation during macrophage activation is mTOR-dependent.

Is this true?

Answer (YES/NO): YES